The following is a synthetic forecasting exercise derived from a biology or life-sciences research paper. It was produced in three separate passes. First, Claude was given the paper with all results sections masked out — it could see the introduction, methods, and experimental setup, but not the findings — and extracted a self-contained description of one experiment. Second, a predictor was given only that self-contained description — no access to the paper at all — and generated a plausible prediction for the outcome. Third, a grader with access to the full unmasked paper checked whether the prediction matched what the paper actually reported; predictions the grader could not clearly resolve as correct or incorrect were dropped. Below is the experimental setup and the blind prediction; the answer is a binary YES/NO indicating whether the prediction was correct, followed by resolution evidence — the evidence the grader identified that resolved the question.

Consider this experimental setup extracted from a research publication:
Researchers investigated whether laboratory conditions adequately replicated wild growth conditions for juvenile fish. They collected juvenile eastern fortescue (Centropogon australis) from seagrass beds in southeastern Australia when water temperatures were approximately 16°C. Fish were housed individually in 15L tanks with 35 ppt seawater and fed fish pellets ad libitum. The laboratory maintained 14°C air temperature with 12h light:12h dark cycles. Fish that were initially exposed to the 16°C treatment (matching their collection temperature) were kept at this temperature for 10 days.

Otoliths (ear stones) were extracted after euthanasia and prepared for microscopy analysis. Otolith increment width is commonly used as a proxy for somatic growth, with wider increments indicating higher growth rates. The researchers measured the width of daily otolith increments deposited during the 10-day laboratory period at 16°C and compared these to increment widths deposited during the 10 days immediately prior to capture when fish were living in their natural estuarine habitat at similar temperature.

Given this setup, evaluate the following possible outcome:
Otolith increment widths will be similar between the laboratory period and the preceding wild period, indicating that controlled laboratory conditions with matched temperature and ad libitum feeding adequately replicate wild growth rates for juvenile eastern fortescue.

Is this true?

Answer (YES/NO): YES